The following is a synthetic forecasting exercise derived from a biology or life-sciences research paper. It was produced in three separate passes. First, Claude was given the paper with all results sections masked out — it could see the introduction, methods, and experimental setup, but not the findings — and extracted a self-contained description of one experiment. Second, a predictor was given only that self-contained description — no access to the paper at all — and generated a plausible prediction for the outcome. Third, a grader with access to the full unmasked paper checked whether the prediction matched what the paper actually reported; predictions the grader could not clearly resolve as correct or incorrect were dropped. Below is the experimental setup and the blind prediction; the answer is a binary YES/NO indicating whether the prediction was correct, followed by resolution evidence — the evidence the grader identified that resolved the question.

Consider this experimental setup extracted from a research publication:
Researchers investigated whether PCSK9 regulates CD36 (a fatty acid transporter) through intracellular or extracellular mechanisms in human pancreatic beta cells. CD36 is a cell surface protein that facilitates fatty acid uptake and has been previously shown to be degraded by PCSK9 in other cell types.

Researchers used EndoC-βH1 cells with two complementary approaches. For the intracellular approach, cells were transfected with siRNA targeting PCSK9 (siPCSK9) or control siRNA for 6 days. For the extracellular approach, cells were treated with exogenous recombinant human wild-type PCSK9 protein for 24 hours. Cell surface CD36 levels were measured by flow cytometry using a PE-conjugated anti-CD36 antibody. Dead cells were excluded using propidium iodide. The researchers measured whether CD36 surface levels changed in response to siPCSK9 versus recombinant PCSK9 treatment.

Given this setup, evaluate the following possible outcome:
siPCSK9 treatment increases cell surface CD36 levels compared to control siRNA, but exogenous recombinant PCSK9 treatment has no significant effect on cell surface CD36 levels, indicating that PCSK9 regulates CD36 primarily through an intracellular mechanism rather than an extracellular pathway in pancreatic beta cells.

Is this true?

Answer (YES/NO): YES